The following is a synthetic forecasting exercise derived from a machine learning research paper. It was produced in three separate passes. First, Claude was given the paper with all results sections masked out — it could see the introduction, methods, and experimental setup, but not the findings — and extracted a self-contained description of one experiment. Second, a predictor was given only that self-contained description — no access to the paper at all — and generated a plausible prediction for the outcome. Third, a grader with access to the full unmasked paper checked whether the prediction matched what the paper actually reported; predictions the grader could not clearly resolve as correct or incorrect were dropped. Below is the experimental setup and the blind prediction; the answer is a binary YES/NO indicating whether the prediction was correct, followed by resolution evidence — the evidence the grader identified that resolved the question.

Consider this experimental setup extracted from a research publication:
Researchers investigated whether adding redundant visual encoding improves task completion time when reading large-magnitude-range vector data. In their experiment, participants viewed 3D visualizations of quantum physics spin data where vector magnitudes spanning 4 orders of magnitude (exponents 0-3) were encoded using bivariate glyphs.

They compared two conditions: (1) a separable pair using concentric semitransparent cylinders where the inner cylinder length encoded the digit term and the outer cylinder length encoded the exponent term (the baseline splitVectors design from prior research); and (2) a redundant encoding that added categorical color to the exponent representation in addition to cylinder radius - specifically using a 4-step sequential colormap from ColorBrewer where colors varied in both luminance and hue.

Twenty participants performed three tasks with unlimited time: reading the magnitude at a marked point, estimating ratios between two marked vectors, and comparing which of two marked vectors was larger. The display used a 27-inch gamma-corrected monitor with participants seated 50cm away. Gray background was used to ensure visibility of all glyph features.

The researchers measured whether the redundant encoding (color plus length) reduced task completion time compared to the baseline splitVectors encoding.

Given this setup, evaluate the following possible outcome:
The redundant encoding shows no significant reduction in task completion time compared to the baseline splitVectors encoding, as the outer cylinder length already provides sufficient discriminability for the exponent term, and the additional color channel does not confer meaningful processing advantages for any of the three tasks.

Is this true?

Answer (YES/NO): NO